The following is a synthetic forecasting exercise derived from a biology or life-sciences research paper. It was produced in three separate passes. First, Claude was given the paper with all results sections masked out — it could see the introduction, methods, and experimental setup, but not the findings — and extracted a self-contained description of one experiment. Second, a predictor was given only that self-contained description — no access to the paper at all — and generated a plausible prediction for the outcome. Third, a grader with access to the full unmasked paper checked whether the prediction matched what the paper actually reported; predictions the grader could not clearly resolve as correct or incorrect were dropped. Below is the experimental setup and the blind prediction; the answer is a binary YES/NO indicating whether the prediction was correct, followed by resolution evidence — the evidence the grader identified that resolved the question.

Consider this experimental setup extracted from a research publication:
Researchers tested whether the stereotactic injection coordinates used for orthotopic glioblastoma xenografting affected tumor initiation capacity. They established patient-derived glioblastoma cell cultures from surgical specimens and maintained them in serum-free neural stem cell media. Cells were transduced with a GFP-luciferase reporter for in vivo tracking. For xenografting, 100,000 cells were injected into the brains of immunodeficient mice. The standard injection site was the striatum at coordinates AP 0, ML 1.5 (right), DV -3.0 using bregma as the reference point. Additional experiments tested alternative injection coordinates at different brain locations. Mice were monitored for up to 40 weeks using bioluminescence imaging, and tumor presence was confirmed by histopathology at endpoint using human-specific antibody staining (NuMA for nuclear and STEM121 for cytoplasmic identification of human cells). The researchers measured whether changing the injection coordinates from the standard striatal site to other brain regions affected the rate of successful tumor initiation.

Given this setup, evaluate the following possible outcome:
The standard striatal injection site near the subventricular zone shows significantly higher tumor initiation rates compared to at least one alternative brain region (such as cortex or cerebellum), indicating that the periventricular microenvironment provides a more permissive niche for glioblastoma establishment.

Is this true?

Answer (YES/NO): NO